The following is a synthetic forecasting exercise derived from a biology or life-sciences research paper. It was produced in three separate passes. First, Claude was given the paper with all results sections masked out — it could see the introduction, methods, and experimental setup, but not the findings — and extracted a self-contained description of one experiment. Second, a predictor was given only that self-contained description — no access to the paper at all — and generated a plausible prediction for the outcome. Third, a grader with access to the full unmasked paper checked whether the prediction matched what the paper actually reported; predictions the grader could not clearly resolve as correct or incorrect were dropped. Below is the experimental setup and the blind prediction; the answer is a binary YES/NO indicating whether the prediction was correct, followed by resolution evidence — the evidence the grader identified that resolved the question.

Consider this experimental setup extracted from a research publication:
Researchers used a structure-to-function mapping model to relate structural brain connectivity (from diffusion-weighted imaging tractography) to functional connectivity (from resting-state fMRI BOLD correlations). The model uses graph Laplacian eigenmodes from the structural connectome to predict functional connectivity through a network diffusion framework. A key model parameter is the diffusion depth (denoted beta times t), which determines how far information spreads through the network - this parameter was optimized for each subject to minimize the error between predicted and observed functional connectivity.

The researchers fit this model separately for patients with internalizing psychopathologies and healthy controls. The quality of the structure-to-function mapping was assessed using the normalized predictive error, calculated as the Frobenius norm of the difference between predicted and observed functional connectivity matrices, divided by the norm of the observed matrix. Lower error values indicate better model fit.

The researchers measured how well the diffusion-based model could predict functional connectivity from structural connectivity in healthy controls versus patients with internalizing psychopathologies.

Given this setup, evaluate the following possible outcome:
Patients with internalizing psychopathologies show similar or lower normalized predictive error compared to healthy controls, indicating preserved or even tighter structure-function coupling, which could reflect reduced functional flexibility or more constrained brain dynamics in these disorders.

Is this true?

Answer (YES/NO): NO